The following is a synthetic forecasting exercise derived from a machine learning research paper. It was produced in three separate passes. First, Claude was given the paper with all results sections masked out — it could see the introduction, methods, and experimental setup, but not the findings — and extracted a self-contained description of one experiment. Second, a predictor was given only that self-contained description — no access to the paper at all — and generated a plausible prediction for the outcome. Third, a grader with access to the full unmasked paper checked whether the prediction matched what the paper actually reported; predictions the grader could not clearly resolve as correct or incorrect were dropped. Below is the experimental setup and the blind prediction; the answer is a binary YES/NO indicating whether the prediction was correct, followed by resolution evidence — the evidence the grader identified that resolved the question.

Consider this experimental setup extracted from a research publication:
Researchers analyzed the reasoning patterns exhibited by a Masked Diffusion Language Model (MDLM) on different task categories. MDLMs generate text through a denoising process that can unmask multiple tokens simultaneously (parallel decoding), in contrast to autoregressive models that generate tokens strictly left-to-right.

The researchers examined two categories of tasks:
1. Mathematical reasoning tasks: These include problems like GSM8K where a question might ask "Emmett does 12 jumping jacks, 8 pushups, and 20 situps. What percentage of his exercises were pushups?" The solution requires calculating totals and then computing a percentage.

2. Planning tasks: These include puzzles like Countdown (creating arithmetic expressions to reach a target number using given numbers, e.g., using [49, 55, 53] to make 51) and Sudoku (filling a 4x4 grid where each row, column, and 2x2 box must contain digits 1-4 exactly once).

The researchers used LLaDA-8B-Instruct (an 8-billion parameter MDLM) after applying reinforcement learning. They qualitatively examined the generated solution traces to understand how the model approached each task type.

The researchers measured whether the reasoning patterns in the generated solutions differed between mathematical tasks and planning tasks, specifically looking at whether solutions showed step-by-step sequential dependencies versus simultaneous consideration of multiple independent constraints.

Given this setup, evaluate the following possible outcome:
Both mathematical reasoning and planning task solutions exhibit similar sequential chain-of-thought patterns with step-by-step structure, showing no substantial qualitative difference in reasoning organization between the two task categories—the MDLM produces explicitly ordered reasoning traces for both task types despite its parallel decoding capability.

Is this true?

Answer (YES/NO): NO